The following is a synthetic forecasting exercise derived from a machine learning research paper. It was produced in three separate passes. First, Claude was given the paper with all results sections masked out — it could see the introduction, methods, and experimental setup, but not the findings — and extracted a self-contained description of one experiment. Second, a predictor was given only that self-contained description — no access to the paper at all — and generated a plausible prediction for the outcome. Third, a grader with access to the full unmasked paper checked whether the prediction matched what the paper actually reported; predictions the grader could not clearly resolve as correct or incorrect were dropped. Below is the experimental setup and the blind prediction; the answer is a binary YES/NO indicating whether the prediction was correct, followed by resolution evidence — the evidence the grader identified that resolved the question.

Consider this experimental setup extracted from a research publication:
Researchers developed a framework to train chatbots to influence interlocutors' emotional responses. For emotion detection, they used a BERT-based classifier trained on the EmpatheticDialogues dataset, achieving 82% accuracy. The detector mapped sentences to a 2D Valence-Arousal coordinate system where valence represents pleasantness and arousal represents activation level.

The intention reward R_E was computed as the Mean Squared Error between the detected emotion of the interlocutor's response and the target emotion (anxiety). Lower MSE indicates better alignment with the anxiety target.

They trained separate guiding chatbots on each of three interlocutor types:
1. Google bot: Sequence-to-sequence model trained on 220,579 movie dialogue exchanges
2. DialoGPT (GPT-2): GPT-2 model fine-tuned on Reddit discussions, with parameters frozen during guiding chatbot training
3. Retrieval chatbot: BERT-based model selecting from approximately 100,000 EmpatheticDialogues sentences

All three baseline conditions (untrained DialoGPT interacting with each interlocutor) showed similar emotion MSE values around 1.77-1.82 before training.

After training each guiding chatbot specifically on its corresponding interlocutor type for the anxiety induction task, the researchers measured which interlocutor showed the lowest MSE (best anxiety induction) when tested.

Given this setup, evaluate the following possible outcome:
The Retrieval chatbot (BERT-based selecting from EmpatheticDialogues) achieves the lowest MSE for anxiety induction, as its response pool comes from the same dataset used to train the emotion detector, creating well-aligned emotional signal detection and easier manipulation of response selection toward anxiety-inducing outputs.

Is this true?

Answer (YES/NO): NO